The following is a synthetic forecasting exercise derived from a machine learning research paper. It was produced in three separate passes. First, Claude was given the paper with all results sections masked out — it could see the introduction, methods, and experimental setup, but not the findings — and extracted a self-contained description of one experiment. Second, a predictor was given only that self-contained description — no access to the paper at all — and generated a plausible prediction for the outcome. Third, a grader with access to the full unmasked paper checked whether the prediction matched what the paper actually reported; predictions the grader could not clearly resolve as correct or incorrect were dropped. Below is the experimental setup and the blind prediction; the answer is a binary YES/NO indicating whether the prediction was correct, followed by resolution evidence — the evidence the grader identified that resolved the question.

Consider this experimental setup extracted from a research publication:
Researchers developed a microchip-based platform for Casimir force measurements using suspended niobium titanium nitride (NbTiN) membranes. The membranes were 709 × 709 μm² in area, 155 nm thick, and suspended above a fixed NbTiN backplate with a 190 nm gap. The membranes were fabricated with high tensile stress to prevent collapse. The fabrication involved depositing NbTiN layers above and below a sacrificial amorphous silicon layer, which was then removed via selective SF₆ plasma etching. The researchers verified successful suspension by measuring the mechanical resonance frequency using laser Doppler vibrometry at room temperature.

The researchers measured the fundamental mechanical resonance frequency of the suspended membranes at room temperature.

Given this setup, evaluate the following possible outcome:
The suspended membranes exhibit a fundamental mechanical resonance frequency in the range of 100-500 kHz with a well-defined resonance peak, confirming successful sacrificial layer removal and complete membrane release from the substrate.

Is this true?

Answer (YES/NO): YES